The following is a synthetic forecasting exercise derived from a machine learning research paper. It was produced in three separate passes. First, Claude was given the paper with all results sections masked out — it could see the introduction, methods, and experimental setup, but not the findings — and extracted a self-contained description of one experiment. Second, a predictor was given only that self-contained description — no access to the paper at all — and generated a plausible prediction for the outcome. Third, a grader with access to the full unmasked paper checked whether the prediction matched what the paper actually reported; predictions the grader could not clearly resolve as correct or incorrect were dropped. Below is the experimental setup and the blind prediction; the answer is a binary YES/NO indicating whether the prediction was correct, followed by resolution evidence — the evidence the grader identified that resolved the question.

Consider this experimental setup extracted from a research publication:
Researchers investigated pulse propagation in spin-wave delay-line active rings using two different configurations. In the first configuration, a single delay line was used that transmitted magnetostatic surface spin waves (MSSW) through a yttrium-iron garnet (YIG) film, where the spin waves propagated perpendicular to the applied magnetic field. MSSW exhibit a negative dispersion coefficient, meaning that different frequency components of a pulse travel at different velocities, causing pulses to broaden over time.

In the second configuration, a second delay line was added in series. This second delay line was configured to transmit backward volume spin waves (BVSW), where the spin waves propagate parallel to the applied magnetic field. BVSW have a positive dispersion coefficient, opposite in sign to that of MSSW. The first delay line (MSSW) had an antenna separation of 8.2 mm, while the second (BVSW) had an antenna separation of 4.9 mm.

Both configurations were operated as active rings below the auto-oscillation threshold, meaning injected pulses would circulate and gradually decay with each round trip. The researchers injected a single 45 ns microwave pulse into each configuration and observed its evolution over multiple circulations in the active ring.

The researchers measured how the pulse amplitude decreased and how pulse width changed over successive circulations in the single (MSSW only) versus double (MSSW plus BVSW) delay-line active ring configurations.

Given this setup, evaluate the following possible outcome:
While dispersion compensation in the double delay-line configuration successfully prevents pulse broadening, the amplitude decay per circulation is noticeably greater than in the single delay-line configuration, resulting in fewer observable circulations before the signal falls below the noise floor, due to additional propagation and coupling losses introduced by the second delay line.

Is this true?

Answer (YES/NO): NO